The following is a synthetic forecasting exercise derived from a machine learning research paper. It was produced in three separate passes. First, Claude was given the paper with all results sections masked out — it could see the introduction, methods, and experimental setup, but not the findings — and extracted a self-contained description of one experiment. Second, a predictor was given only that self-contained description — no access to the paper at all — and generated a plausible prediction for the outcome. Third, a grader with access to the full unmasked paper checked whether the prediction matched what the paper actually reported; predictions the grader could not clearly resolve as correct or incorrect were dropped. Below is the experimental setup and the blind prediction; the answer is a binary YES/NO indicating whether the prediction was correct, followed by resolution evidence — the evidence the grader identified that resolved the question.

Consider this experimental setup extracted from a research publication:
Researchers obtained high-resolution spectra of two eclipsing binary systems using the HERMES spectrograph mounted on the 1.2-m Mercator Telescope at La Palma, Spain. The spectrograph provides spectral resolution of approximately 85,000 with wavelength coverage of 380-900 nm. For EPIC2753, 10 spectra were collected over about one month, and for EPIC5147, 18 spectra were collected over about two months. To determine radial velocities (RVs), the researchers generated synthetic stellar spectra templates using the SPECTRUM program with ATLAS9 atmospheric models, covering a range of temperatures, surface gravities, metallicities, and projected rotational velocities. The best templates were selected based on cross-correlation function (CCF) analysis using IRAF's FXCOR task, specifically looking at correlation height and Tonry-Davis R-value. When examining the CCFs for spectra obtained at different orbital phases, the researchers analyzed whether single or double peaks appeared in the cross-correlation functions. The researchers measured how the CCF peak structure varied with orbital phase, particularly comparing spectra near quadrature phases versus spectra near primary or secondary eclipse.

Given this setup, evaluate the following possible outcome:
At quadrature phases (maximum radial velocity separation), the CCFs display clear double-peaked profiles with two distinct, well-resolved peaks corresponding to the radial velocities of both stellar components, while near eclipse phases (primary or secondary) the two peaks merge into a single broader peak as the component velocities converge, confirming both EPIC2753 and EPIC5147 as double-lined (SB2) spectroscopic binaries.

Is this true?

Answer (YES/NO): YES